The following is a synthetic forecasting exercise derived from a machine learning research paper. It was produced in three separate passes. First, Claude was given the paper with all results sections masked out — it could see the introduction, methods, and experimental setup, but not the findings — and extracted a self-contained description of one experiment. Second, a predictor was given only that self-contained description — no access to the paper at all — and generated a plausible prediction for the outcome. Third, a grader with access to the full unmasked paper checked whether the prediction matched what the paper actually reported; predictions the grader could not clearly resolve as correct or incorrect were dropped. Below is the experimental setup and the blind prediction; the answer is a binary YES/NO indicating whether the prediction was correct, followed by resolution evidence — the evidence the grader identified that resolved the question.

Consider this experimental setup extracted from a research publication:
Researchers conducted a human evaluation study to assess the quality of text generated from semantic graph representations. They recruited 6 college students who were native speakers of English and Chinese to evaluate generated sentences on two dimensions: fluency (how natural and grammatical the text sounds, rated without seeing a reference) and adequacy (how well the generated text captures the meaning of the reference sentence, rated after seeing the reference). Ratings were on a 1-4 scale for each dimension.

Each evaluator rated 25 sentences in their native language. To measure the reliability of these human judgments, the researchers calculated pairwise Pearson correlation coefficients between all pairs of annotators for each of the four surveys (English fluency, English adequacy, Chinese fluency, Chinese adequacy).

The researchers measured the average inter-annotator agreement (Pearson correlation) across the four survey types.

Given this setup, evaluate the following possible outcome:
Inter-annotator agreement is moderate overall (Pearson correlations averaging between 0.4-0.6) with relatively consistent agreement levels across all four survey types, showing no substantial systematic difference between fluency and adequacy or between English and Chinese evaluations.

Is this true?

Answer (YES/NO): NO